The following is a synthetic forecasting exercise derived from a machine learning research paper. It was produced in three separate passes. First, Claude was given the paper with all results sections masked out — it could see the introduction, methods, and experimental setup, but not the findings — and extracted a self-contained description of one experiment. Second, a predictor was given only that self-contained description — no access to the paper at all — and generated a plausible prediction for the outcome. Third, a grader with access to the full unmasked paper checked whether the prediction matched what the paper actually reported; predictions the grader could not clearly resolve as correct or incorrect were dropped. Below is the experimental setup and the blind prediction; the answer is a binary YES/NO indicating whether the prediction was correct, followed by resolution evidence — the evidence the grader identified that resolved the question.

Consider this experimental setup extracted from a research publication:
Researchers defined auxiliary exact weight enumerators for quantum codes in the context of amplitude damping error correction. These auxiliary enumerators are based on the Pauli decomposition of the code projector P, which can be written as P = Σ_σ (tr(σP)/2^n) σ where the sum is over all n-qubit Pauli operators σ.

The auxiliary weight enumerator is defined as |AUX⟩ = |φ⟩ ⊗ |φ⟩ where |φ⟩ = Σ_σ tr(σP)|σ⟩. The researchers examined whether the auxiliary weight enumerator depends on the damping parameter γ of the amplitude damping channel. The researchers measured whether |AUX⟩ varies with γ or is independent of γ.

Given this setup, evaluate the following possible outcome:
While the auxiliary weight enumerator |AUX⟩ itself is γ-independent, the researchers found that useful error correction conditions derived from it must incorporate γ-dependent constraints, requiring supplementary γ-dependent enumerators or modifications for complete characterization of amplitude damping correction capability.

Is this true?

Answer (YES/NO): YES